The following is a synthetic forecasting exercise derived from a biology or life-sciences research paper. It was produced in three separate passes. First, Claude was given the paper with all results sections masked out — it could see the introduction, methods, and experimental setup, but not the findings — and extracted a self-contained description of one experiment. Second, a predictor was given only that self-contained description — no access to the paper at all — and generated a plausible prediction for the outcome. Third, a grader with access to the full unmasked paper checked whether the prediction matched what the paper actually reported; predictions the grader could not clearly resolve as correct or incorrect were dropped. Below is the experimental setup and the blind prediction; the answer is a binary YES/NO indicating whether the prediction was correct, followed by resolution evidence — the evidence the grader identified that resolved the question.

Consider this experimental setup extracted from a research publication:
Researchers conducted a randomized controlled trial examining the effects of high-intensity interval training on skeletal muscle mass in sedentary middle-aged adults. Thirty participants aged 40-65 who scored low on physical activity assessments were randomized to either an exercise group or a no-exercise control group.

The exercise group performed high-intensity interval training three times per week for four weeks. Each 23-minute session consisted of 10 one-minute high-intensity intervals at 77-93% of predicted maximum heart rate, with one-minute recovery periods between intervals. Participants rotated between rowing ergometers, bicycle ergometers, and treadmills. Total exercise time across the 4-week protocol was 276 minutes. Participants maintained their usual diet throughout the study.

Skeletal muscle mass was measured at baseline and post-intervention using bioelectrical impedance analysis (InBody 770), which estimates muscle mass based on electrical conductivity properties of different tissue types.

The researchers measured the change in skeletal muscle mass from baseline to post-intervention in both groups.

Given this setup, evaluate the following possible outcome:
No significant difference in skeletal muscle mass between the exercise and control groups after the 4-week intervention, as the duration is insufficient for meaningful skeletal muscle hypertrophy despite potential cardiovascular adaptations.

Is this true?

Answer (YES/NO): YES